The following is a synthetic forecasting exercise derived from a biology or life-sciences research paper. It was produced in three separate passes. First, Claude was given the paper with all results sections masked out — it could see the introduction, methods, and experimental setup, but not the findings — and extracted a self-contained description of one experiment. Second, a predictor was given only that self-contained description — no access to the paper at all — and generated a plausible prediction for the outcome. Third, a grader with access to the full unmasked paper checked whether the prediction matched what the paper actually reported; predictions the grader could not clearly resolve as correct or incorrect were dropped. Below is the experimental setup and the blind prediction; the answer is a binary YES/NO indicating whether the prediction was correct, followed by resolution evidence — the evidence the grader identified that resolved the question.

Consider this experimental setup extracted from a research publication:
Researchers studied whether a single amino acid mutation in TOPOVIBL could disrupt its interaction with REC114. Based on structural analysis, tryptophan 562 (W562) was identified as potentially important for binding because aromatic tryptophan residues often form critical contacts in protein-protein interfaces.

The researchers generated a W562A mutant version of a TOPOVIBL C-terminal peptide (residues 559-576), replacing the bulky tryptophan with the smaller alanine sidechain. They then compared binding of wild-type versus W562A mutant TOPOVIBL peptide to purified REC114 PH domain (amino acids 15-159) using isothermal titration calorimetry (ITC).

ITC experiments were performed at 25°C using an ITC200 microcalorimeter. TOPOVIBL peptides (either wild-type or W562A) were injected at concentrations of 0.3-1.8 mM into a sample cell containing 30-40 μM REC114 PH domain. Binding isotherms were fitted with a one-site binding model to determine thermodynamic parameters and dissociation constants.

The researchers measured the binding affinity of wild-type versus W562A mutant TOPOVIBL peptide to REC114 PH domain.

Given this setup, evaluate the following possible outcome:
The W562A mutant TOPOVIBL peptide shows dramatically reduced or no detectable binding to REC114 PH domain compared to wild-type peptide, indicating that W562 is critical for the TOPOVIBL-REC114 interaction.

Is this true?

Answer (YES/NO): YES